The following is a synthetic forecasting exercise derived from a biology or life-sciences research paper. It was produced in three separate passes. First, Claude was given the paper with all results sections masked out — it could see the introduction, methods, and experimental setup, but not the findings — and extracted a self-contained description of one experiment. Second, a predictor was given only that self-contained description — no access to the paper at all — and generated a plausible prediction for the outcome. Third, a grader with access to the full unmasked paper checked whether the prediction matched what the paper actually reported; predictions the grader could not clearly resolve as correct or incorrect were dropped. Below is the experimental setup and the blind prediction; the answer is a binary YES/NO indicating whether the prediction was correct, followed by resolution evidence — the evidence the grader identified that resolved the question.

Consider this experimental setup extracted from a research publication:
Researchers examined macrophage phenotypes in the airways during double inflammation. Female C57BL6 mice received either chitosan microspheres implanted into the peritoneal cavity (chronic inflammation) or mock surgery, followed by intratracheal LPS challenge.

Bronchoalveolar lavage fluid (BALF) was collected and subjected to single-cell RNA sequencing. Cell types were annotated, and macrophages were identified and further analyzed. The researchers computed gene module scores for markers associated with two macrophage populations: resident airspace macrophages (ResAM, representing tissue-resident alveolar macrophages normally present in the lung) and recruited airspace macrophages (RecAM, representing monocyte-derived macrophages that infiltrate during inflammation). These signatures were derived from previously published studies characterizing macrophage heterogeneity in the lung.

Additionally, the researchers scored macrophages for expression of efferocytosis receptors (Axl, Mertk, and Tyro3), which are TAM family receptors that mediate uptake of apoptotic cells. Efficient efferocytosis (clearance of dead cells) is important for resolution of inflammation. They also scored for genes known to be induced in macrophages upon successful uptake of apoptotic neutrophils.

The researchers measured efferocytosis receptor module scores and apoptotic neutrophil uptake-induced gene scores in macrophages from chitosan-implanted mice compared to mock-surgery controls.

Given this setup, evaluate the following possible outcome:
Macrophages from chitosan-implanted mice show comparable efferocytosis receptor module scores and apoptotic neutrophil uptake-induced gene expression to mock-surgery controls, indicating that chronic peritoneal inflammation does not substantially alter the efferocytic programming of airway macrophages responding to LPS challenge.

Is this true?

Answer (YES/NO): NO